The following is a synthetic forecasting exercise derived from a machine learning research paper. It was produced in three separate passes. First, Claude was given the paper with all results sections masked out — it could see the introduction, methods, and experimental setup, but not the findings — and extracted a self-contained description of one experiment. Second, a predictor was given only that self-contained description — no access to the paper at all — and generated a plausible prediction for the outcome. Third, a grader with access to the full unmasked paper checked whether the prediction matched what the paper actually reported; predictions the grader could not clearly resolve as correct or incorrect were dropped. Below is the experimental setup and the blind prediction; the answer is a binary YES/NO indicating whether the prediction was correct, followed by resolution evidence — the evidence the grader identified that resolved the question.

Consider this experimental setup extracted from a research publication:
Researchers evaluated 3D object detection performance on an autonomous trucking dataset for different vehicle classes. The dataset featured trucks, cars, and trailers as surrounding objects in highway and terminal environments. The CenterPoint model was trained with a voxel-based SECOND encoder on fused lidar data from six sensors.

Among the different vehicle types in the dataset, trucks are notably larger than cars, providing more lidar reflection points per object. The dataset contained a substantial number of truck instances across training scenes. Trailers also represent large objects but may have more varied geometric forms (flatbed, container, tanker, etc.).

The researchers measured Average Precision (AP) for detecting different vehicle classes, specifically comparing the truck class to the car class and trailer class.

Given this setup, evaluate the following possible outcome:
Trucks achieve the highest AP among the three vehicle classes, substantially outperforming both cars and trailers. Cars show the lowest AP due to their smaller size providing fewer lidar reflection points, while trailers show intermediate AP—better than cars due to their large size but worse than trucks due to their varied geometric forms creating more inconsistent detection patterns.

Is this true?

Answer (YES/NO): NO